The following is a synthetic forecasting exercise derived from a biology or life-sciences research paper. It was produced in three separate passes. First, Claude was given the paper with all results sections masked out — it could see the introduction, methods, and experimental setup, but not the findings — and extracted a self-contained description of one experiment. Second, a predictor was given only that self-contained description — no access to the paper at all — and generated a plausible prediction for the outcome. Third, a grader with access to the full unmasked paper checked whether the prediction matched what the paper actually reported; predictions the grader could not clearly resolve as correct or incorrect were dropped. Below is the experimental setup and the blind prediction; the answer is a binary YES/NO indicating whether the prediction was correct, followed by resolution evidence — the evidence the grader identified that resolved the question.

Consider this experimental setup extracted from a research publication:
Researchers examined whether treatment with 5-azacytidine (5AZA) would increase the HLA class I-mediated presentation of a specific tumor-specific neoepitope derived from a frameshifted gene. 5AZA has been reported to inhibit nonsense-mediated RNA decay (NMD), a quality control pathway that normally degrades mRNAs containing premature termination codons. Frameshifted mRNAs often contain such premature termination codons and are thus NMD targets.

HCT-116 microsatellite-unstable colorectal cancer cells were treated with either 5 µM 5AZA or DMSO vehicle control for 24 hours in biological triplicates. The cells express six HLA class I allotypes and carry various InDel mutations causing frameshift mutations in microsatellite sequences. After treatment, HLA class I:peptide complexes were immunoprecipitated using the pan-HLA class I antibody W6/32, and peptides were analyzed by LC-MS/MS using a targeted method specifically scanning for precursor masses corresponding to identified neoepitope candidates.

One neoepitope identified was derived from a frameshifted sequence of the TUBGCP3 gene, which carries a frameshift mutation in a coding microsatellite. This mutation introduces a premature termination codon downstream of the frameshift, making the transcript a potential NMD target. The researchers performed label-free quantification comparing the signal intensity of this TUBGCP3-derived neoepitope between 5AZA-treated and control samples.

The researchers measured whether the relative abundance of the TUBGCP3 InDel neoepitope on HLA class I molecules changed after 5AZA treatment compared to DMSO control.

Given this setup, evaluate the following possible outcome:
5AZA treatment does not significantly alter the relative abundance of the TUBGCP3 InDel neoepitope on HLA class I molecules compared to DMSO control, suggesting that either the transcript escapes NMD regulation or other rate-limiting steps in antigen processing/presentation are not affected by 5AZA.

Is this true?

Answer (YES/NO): YES